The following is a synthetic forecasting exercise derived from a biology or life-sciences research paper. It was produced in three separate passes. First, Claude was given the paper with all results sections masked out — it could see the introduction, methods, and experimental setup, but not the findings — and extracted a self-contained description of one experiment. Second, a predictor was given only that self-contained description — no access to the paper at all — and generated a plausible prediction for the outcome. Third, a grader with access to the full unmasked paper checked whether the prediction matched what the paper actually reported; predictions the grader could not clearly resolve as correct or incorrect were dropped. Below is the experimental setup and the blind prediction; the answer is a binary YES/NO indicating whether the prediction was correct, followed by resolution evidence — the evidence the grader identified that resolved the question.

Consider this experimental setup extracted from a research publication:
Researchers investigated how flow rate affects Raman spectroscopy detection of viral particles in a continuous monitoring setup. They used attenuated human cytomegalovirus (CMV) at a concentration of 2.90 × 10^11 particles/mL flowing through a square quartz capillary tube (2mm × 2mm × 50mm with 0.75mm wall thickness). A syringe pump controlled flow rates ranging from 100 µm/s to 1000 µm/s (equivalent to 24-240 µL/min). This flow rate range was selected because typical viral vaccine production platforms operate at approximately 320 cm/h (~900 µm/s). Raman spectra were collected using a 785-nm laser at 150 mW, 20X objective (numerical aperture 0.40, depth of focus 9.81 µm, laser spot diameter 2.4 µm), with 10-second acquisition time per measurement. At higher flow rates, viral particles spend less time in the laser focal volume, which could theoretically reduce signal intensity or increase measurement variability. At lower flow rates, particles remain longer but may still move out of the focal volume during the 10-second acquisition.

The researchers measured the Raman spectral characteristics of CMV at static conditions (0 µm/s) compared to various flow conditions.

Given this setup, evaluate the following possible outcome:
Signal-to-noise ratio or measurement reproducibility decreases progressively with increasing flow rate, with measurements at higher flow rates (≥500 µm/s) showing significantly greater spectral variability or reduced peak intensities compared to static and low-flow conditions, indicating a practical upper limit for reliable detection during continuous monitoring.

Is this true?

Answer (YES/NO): NO